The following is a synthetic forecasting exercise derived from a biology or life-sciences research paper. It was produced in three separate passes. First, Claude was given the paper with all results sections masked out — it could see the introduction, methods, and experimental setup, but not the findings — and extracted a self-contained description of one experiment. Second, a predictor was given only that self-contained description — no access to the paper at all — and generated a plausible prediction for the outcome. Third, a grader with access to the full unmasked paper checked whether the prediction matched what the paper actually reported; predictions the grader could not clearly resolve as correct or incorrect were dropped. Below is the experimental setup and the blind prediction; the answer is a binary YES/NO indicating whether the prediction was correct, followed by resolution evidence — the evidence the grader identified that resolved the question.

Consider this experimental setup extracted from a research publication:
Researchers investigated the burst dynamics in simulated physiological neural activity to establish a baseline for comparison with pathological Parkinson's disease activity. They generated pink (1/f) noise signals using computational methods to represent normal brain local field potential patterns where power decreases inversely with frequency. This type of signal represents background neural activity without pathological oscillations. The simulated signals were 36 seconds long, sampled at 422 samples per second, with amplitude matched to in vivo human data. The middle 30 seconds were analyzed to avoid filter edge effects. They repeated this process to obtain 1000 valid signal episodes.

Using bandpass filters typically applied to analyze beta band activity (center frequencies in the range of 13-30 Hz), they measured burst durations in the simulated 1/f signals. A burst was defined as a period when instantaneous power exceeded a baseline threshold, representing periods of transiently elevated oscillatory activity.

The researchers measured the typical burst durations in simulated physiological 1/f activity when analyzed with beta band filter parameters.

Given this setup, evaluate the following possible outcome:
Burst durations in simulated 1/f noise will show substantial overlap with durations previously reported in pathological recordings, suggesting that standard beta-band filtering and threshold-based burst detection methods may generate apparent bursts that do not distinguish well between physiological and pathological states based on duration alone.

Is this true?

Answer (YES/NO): NO